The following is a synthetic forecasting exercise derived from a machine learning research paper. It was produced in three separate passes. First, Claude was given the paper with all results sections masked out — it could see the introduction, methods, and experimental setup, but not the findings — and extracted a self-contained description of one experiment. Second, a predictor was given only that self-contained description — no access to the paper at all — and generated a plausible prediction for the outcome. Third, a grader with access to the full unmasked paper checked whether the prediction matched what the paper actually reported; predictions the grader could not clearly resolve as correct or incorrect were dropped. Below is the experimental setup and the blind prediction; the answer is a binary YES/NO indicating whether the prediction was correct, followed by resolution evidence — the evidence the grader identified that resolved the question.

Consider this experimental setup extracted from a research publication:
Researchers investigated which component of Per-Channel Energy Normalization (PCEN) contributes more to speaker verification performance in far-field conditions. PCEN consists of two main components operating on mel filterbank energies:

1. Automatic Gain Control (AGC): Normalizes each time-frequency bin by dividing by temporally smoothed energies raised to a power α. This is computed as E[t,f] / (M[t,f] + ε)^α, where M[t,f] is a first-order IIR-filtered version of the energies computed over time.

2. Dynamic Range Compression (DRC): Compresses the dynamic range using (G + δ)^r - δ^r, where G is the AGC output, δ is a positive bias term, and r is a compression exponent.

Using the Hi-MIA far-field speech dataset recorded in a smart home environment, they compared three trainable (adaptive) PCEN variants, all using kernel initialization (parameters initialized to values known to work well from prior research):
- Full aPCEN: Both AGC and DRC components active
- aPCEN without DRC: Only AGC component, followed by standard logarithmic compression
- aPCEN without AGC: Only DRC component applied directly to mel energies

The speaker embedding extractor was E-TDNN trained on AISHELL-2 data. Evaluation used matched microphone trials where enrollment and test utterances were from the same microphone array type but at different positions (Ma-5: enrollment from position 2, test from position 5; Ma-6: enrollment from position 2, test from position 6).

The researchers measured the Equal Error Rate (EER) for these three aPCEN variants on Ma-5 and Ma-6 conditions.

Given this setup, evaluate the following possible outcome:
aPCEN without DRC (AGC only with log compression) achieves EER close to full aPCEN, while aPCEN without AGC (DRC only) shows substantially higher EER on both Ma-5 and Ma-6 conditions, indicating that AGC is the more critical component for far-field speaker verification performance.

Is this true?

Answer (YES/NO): NO